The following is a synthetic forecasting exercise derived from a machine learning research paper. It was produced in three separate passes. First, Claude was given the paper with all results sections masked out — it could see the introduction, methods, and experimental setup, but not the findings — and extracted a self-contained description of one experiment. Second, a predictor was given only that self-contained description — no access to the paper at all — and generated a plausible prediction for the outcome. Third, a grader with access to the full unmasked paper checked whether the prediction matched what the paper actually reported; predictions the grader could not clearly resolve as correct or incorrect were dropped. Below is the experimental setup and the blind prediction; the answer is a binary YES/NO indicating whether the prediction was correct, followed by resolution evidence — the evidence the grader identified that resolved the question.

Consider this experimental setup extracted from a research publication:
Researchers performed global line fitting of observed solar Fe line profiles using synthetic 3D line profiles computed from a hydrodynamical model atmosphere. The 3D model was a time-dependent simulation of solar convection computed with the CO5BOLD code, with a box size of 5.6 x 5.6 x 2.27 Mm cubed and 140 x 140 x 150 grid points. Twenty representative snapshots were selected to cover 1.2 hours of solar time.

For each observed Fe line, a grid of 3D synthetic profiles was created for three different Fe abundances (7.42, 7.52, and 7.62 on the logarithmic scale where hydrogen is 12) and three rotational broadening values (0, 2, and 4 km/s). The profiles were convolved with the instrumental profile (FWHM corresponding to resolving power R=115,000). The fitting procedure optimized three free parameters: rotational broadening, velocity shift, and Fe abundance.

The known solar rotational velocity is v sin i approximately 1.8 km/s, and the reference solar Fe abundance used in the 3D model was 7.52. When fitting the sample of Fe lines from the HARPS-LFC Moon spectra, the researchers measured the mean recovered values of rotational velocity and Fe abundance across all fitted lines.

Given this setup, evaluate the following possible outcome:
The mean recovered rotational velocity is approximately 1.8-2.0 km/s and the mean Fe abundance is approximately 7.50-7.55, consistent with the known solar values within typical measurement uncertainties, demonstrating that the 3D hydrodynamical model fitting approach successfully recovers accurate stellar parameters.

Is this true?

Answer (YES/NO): NO